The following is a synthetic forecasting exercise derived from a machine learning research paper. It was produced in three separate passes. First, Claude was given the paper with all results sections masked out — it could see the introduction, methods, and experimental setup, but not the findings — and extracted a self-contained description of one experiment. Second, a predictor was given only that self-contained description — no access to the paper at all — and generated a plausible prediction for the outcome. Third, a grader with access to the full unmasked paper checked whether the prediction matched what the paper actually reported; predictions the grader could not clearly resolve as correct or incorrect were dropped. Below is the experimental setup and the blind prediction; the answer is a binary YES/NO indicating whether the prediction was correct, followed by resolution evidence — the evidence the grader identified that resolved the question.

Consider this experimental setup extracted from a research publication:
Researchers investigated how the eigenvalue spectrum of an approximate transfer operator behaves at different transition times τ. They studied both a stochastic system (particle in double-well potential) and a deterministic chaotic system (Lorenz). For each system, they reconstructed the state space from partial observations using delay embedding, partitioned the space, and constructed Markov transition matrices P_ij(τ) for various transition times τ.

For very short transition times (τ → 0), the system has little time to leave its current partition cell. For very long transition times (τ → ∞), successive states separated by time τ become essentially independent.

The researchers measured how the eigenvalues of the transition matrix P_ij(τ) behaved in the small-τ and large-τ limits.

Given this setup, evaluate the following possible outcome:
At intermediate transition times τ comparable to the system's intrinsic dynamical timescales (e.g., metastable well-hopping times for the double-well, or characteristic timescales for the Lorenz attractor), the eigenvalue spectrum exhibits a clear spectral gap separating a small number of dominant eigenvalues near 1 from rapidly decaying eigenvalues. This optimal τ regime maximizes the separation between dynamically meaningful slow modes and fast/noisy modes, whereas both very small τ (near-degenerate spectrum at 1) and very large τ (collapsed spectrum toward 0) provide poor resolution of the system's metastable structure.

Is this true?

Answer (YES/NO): YES